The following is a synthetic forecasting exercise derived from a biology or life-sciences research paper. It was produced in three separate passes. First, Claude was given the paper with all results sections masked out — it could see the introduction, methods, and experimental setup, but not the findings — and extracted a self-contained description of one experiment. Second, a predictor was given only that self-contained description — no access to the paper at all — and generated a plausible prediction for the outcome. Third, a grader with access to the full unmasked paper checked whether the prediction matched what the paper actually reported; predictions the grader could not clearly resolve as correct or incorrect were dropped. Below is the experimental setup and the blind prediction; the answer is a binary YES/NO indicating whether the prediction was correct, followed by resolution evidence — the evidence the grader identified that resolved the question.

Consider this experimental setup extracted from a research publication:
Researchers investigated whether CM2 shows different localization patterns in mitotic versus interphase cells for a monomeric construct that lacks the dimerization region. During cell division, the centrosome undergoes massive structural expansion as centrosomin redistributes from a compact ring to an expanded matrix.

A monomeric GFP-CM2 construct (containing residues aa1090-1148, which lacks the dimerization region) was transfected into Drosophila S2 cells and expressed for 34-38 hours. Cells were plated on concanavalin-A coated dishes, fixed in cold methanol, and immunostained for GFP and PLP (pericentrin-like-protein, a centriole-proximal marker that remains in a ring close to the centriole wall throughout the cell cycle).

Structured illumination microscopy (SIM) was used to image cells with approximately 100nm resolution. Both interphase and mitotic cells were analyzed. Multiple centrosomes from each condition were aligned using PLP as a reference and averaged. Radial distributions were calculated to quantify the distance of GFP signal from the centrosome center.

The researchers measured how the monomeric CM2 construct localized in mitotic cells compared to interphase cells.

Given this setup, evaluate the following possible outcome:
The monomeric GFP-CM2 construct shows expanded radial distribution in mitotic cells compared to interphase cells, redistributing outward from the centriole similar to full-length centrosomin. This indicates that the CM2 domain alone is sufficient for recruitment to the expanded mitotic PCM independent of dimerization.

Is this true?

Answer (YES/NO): YES